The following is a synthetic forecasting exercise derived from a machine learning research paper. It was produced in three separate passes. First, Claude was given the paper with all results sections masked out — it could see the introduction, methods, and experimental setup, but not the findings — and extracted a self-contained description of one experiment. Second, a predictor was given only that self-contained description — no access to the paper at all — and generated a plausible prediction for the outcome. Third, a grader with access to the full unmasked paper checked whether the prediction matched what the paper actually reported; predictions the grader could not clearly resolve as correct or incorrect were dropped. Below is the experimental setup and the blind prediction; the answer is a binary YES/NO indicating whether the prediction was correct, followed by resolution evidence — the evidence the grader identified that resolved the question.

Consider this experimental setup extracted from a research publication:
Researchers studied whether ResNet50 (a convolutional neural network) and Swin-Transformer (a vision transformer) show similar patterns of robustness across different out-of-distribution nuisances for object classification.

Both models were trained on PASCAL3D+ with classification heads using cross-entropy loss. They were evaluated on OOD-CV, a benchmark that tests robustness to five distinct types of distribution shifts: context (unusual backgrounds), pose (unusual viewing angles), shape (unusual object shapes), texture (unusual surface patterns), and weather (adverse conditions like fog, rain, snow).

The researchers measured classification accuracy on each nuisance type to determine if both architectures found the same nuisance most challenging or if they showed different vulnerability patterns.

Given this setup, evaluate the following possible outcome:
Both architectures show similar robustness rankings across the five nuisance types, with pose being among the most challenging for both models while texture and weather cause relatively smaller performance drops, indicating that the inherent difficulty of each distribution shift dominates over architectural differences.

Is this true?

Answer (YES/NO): NO